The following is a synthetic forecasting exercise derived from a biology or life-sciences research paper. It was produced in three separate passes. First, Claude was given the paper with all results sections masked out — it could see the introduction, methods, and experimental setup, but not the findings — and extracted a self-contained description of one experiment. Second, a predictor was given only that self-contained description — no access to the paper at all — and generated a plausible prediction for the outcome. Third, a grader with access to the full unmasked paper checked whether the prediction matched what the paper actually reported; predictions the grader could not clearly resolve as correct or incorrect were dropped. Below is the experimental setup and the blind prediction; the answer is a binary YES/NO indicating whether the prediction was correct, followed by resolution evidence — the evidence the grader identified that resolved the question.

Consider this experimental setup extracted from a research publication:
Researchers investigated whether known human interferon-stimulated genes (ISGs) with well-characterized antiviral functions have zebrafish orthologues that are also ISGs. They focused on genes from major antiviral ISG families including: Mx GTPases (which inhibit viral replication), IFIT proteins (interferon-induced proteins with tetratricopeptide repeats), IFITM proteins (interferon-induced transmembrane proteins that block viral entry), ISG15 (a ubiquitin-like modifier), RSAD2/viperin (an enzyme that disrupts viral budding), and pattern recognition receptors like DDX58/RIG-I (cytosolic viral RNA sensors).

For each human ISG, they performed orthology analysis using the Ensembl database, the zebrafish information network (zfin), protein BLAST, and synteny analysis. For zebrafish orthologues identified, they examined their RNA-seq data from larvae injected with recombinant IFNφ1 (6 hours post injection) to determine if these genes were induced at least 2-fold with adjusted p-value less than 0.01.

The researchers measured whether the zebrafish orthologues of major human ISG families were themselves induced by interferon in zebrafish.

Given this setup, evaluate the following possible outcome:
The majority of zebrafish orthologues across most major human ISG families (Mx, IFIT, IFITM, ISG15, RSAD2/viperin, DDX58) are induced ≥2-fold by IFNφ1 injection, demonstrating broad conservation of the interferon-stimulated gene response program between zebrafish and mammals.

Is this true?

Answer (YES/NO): YES